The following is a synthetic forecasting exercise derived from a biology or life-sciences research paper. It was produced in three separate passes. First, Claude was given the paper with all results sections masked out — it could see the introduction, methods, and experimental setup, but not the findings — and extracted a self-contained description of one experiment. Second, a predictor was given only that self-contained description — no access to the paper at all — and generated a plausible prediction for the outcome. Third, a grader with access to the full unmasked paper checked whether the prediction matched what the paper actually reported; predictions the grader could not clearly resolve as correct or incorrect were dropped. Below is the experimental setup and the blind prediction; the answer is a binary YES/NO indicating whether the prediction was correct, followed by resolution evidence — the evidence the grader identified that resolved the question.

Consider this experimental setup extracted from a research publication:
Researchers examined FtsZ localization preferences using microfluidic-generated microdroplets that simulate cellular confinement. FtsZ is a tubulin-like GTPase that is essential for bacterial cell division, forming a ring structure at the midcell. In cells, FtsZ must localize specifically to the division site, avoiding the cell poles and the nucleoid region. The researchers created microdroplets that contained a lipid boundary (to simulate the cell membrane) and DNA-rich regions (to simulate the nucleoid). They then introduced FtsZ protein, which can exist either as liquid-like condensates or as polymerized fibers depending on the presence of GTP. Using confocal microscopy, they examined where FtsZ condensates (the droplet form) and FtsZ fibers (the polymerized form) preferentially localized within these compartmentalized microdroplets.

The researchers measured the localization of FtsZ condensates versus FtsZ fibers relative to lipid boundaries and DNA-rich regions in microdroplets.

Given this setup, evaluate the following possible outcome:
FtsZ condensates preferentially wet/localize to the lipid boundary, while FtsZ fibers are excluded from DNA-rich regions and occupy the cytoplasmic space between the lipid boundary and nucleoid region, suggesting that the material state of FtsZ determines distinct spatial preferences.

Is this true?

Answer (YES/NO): NO